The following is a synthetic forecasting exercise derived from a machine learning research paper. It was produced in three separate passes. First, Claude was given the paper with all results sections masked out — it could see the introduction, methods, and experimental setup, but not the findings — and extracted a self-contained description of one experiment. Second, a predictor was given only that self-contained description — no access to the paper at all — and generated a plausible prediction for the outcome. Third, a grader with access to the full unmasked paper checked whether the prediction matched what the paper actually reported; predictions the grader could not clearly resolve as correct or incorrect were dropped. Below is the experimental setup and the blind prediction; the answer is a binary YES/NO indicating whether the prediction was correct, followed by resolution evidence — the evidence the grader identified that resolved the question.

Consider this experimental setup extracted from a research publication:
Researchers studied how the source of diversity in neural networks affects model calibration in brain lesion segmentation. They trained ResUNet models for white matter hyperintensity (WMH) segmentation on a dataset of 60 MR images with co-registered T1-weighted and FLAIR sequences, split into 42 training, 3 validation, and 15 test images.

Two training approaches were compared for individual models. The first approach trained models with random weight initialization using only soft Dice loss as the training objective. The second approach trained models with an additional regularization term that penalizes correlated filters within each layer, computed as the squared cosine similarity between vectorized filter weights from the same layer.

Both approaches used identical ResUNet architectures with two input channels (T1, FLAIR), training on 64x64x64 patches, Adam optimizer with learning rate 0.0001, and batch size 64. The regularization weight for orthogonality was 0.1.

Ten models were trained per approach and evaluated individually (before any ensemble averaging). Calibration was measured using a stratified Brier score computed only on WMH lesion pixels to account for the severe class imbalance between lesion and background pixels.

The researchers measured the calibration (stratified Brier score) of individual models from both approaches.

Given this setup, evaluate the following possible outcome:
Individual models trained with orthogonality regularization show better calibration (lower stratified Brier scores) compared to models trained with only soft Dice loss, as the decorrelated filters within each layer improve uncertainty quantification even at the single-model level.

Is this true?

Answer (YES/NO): YES